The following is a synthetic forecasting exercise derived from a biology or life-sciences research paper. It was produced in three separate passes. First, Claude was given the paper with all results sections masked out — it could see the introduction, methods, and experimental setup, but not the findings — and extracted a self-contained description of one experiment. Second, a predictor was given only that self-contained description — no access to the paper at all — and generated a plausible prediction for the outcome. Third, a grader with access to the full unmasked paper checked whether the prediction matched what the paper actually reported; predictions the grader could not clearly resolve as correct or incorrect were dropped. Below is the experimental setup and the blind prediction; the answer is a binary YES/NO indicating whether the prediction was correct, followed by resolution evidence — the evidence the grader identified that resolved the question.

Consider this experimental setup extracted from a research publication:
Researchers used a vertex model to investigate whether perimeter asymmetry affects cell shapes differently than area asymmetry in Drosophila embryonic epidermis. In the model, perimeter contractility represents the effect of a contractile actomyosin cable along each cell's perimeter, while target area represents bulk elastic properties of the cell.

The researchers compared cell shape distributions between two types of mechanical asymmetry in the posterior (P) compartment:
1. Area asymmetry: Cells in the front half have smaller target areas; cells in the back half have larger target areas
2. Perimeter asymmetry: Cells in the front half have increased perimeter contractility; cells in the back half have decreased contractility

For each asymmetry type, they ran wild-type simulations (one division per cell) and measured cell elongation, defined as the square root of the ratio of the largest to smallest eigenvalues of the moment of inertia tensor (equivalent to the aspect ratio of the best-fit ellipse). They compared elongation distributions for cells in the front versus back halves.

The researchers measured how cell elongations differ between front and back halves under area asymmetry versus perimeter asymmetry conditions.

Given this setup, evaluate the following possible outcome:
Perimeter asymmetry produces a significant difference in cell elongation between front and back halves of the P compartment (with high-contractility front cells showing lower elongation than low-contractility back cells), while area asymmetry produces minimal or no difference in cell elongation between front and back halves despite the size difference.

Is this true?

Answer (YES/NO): NO